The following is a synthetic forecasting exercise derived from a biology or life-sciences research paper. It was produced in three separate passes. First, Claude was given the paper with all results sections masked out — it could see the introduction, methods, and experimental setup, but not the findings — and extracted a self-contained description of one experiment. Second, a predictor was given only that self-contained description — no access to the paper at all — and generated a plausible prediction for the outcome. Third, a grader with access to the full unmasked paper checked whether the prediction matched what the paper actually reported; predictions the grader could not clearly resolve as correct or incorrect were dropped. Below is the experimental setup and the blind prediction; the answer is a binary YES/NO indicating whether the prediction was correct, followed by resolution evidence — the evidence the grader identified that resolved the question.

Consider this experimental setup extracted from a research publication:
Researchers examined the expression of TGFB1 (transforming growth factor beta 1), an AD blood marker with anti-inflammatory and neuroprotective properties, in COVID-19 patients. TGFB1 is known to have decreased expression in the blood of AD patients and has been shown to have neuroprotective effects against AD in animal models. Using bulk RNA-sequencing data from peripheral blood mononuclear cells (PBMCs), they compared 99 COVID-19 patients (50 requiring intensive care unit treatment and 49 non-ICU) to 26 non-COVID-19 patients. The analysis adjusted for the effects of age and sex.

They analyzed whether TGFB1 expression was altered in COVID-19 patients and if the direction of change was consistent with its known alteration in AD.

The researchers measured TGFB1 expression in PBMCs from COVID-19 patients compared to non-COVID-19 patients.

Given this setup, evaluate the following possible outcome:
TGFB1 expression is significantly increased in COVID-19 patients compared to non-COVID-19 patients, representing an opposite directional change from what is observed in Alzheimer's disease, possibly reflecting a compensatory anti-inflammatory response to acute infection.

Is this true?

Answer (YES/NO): NO